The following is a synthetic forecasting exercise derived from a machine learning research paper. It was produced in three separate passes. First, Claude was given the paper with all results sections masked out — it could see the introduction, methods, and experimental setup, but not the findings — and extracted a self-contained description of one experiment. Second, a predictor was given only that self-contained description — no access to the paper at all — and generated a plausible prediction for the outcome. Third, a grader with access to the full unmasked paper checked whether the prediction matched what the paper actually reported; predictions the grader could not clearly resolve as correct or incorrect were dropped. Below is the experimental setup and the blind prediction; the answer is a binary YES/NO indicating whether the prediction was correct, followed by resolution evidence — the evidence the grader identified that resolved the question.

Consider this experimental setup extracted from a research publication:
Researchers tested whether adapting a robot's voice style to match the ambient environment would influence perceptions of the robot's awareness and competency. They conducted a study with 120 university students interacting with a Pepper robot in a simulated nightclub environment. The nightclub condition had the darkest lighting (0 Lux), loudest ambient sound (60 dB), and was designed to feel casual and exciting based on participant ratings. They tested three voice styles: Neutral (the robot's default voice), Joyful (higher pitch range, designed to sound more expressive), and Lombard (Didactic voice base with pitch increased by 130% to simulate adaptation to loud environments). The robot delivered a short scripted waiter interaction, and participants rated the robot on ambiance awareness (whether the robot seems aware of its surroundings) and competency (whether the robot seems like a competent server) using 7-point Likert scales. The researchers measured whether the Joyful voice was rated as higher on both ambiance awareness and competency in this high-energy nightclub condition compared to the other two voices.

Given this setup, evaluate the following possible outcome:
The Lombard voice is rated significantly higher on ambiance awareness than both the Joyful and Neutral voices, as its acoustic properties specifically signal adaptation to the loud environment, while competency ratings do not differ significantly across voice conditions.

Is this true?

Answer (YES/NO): NO